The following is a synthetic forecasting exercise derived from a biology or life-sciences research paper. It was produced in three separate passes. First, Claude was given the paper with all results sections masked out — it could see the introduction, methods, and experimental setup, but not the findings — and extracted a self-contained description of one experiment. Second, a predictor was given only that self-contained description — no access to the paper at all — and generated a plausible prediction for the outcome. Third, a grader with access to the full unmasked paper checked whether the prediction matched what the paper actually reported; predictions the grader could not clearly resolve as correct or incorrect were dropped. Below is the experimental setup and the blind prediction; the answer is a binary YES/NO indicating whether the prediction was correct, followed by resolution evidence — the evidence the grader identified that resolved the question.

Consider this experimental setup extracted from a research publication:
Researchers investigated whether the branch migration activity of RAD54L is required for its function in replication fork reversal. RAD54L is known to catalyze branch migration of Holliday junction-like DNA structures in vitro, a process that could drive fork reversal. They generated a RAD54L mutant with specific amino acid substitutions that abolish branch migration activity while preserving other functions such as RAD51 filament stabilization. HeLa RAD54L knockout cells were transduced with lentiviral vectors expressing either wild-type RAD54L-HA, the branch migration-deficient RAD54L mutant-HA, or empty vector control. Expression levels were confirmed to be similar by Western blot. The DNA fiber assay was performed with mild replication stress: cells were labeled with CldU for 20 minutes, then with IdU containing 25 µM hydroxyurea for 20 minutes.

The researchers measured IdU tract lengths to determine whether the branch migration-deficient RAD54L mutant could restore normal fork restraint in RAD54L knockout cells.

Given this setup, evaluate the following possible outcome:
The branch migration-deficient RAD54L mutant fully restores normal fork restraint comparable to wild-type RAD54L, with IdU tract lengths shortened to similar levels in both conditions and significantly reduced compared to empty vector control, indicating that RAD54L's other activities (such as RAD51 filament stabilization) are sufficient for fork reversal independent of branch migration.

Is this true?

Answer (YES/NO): NO